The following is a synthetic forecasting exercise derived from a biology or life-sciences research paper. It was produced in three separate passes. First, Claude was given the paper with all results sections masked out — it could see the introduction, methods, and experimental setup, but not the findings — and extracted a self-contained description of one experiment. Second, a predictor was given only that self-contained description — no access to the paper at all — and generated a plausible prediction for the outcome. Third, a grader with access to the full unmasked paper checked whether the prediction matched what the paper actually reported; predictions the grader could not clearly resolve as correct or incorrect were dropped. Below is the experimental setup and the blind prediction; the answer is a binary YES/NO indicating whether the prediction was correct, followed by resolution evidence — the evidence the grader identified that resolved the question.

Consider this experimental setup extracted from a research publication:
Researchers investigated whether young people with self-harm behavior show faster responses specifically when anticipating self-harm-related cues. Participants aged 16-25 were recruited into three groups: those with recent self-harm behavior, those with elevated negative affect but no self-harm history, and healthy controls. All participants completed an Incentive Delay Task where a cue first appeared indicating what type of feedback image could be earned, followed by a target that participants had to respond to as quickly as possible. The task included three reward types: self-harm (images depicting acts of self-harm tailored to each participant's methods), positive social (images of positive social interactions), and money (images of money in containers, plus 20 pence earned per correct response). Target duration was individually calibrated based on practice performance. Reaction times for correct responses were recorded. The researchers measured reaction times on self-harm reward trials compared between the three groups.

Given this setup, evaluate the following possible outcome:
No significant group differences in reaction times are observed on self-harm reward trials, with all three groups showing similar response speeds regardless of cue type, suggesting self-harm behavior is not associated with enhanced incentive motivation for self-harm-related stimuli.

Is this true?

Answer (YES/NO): YES